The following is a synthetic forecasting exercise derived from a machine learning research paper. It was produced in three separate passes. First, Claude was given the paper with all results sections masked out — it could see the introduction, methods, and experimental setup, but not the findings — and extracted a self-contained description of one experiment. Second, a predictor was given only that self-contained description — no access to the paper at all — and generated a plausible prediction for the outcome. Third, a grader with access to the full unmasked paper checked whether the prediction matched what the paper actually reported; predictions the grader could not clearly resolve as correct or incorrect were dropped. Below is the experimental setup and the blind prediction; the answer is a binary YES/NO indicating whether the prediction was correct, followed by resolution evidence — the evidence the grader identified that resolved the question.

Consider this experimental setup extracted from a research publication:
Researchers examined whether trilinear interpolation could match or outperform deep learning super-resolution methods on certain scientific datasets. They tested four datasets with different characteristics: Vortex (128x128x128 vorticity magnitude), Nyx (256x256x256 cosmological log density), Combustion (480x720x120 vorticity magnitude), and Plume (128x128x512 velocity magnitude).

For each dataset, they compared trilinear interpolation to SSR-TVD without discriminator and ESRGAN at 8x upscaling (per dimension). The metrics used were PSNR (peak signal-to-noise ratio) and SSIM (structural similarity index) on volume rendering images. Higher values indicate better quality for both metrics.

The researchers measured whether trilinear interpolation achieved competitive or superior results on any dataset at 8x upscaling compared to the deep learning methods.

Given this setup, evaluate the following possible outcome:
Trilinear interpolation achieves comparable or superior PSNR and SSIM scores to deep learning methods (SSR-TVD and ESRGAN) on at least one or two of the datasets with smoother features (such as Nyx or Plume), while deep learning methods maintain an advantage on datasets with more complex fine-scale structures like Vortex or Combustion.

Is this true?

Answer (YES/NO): NO